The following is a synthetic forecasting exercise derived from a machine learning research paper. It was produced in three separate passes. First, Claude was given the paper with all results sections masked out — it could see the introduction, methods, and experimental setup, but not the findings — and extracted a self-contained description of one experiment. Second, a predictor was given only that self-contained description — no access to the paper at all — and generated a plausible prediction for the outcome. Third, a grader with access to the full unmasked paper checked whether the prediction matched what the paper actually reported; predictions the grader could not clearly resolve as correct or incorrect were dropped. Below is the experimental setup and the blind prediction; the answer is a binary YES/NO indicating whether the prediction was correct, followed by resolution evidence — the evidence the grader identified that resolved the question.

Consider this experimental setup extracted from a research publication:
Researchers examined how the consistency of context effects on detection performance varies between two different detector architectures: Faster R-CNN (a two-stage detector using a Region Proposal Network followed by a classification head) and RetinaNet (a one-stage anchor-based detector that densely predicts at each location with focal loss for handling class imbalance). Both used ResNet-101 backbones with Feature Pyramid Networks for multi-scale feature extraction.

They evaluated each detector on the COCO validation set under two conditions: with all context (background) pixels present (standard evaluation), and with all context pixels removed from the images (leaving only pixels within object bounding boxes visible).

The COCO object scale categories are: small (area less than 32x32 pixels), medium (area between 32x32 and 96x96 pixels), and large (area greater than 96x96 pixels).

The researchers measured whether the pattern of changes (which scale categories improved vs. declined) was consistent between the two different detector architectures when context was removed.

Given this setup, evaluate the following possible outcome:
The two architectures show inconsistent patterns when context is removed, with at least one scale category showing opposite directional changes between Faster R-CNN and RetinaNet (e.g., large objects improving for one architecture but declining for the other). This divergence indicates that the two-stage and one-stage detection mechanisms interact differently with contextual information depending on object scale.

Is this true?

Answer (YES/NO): NO